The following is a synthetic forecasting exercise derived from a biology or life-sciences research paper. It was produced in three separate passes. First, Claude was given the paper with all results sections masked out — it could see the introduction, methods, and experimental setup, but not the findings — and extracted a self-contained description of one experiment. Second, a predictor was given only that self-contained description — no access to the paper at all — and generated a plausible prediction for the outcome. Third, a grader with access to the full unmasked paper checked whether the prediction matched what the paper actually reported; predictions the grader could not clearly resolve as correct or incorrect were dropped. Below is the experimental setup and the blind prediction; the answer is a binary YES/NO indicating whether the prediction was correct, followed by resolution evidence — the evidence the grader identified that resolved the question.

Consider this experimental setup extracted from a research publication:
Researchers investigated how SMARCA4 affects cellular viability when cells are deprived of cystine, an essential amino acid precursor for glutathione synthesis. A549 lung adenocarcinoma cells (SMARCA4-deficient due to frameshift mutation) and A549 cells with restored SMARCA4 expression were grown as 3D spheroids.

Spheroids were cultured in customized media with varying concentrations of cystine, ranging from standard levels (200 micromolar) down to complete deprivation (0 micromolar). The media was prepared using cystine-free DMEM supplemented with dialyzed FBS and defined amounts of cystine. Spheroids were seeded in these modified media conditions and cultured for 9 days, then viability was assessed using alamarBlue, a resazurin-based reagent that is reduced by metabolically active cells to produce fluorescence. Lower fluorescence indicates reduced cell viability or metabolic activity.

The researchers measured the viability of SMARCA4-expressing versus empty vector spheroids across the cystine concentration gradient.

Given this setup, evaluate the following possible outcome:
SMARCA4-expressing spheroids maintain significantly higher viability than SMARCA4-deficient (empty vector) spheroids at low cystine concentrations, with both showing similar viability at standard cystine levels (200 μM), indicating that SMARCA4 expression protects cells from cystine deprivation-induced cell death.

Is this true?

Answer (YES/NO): NO